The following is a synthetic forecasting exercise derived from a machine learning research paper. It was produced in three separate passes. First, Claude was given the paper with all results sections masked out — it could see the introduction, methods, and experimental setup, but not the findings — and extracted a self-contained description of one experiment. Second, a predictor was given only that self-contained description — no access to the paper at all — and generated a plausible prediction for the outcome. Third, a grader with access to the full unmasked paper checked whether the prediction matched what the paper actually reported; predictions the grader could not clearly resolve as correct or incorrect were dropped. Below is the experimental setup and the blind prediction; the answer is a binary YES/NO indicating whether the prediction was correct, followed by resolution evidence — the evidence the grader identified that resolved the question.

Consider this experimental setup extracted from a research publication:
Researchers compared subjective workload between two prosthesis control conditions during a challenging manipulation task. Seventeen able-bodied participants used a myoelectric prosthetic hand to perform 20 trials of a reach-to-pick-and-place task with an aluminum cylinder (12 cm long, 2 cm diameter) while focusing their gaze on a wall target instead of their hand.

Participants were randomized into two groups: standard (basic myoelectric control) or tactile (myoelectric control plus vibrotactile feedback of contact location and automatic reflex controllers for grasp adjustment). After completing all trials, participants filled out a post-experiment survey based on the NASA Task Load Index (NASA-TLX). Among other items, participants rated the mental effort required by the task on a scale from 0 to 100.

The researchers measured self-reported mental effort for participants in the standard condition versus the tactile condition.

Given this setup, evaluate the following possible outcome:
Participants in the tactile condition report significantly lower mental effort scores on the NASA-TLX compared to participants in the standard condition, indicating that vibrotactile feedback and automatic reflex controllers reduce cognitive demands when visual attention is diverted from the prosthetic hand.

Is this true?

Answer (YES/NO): NO